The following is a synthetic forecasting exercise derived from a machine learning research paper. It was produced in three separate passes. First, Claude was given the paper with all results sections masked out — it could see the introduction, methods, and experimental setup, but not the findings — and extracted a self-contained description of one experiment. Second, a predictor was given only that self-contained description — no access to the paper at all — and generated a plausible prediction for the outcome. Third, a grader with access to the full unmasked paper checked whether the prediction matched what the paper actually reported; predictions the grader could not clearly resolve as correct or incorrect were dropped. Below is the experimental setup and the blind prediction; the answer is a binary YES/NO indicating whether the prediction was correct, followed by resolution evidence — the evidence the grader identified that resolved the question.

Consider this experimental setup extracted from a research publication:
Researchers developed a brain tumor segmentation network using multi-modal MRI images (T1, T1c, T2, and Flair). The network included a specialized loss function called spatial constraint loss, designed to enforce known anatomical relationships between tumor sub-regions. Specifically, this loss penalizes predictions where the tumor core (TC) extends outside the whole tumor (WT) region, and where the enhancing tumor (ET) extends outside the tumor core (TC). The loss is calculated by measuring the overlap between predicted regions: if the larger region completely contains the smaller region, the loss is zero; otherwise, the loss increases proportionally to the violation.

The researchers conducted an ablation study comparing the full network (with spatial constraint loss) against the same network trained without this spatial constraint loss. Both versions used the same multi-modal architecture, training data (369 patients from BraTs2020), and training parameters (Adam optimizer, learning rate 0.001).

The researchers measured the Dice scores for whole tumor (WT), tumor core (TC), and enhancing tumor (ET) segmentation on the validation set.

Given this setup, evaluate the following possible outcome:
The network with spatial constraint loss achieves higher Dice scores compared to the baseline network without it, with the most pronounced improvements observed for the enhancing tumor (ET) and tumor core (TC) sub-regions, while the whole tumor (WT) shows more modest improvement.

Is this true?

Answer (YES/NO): NO